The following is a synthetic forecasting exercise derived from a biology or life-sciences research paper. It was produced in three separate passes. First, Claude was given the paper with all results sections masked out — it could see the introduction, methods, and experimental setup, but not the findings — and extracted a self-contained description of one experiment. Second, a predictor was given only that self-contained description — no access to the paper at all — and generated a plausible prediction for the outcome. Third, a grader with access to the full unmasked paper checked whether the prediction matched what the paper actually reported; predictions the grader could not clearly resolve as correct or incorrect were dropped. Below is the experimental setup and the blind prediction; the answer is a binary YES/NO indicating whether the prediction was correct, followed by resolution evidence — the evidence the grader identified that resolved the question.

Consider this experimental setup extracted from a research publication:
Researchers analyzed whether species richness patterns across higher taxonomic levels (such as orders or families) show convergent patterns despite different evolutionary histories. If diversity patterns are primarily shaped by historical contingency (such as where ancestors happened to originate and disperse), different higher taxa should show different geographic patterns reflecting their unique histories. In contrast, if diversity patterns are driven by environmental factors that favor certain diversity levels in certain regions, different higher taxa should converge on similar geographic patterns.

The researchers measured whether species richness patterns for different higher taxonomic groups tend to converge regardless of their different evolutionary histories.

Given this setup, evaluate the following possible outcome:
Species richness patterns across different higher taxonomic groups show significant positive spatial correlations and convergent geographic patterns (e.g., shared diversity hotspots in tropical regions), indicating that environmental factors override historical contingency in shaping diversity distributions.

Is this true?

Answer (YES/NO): YES